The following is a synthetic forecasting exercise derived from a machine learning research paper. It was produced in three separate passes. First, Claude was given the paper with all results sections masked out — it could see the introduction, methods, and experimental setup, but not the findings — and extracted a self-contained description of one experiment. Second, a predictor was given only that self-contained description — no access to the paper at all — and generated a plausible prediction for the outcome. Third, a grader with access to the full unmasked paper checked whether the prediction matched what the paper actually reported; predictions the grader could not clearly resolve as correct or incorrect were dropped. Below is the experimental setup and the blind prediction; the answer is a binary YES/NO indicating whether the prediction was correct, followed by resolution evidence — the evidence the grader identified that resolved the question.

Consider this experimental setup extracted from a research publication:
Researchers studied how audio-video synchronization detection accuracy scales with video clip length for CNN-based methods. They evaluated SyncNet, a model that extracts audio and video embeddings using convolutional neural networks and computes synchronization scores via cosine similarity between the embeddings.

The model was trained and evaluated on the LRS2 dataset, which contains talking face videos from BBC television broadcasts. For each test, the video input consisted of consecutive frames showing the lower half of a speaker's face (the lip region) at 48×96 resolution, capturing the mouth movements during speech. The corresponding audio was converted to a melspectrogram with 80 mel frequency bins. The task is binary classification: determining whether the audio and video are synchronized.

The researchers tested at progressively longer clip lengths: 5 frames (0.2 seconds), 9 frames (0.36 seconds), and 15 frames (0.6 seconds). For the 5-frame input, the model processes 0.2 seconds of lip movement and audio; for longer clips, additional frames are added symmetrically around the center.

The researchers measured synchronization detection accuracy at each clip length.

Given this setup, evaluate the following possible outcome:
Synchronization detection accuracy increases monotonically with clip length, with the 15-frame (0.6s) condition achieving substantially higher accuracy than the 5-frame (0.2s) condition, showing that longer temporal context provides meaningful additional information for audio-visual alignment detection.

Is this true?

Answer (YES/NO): YES